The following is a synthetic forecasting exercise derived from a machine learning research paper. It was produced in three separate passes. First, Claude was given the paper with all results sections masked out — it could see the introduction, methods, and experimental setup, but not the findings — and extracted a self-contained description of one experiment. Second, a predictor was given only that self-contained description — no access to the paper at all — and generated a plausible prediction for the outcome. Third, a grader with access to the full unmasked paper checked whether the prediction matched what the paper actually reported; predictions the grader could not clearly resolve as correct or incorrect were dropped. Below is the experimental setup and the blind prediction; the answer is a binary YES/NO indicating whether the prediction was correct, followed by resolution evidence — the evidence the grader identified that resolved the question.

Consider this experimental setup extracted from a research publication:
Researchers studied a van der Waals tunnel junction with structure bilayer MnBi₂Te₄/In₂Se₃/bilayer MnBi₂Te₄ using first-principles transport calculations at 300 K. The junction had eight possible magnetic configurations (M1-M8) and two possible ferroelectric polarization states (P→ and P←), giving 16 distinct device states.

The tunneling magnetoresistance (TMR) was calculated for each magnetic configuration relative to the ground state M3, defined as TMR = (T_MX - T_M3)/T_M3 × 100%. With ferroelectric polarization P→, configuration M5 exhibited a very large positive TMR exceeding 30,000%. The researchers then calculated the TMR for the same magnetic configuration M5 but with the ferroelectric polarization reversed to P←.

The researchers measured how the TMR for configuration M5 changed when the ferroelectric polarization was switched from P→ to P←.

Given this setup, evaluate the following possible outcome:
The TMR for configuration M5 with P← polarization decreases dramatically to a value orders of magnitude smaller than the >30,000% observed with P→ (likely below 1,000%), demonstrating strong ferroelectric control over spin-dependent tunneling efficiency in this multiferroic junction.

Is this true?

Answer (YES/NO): YES